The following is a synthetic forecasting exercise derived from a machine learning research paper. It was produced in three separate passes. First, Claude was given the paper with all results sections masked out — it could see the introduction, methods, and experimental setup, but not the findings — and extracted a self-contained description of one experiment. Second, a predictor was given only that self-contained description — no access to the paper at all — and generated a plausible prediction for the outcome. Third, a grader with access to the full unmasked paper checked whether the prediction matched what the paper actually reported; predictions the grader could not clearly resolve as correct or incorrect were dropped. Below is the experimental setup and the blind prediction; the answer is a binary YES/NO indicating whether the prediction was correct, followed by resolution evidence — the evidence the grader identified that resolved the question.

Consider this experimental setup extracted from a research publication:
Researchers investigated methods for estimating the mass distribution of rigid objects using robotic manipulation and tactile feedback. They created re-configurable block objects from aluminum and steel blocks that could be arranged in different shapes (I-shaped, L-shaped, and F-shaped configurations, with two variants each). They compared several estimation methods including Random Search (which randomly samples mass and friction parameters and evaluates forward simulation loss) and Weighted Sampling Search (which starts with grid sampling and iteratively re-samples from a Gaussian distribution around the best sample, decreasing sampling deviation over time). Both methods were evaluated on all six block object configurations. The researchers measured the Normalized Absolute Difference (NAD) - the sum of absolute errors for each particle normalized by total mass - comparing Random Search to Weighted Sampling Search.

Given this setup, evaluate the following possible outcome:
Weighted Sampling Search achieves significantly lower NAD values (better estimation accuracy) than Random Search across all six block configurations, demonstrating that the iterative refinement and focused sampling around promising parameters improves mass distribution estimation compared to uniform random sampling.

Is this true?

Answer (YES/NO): NO